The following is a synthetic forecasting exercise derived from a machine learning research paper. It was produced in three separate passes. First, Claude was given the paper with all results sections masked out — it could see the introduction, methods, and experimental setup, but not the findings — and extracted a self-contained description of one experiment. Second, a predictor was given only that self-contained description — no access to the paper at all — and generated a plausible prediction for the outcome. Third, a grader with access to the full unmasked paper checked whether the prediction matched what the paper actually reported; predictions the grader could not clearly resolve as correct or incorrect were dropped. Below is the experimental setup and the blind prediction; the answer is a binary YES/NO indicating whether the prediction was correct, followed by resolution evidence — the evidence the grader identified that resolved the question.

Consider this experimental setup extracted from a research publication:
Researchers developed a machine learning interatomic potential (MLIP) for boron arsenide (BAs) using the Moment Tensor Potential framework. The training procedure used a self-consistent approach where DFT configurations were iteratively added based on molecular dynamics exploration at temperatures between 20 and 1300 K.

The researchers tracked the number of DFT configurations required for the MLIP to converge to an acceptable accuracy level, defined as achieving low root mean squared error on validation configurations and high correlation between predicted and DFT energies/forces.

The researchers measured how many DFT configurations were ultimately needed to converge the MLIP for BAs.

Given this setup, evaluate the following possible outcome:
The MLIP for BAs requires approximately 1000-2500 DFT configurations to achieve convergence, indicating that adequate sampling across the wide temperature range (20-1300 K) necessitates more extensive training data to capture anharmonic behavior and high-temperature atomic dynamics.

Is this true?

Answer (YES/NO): NO